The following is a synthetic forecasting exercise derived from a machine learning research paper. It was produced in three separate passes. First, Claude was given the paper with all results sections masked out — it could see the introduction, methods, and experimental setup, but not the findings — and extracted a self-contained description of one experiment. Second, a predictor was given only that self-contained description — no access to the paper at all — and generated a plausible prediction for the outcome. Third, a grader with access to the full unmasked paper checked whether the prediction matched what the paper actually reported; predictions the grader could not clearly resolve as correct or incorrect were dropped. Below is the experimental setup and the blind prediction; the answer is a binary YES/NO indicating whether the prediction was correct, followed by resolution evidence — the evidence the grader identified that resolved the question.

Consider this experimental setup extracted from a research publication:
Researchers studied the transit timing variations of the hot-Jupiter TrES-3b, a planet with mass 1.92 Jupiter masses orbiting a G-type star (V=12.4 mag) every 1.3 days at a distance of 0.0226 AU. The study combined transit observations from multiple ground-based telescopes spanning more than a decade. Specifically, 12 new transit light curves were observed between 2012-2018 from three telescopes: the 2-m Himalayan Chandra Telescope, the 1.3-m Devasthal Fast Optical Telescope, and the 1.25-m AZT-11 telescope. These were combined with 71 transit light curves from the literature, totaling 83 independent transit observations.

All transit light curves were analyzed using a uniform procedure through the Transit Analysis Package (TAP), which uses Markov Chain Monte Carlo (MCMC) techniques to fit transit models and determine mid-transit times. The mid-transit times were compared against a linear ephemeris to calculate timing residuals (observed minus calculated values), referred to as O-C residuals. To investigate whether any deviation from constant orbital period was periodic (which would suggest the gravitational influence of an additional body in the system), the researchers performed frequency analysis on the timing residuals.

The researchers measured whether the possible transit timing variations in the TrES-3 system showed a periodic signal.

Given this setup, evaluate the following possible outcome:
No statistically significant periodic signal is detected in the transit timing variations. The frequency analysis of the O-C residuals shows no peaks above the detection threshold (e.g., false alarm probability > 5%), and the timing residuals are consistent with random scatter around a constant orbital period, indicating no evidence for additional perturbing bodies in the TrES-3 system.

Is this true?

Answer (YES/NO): YES